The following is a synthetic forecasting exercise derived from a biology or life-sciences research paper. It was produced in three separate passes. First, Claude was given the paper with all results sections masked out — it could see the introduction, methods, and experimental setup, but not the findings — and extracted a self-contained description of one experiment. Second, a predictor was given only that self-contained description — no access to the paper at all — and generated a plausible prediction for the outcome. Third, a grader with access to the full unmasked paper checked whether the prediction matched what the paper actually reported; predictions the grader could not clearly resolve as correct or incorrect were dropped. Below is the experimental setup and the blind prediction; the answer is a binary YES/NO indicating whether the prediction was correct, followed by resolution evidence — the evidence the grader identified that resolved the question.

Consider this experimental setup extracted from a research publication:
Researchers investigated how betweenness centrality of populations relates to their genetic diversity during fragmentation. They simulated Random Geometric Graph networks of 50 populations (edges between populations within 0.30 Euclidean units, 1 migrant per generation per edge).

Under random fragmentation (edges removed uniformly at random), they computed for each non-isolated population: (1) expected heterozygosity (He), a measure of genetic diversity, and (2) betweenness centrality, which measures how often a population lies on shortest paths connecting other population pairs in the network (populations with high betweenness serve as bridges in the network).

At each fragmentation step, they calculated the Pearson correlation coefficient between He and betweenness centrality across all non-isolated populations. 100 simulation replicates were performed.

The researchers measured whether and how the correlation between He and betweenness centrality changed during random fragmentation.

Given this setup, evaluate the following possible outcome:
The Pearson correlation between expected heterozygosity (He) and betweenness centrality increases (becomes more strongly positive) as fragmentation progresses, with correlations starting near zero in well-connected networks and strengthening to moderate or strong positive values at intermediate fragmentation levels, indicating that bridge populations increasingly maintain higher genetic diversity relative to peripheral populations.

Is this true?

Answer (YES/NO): NO